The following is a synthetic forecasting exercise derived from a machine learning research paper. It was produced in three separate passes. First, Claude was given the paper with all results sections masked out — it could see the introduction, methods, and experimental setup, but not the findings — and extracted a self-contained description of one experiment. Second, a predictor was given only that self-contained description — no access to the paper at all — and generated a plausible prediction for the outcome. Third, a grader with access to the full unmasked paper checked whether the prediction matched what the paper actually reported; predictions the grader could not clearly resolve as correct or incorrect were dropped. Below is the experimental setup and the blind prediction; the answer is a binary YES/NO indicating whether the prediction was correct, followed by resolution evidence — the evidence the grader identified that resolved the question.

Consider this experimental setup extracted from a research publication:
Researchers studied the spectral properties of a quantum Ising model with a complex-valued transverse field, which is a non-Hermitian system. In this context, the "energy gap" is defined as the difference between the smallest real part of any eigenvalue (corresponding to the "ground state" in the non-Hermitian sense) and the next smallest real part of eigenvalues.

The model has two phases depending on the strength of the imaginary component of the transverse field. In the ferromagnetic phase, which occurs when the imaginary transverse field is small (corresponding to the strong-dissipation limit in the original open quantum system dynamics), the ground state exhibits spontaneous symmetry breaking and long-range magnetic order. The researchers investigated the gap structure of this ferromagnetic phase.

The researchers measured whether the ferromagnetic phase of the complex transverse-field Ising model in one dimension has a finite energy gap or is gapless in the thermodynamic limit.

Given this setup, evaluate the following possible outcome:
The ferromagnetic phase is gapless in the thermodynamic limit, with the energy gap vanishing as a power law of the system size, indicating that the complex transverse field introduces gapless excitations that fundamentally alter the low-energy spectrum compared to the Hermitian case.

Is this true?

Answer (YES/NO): NO